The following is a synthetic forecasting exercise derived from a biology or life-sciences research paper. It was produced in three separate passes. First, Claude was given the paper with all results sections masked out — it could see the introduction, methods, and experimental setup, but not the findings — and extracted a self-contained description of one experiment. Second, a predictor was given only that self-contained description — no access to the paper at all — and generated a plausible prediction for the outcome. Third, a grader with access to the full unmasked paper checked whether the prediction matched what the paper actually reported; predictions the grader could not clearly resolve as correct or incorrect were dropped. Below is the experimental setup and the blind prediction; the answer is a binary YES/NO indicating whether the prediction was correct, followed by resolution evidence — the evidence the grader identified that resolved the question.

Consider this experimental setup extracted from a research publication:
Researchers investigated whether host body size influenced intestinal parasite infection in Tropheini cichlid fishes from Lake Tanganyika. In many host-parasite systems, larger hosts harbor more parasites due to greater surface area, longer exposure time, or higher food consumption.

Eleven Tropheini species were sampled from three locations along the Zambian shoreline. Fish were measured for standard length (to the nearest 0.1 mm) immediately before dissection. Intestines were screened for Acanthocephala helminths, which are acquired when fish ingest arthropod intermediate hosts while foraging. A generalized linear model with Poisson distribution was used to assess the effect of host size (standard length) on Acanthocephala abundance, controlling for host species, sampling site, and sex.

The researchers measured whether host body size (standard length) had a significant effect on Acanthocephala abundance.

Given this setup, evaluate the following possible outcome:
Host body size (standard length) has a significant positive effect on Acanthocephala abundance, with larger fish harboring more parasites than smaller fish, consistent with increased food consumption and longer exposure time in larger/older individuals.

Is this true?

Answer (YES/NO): NO